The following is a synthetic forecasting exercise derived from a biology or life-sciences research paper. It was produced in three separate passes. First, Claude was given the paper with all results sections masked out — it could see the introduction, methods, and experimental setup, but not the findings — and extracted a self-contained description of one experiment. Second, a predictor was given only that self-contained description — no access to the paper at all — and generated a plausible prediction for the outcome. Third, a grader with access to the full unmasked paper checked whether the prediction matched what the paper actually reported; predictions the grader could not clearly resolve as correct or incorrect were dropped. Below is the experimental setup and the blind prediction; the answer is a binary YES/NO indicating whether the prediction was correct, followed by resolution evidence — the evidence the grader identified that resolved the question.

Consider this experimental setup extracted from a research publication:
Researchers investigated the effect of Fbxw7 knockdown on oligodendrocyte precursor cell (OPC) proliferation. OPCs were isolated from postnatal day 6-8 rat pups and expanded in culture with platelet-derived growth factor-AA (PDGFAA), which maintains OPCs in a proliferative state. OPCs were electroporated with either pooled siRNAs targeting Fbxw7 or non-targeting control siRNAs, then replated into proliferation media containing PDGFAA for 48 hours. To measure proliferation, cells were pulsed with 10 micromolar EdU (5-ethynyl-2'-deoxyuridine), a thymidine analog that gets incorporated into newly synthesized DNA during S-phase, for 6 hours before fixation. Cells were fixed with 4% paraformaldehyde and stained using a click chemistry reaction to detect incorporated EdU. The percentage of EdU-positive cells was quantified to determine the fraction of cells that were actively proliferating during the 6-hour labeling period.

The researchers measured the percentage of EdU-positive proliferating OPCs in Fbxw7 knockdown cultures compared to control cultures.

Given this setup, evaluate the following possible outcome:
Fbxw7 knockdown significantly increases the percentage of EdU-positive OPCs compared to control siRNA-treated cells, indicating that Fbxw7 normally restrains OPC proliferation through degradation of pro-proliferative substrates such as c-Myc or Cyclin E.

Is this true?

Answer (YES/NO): NO